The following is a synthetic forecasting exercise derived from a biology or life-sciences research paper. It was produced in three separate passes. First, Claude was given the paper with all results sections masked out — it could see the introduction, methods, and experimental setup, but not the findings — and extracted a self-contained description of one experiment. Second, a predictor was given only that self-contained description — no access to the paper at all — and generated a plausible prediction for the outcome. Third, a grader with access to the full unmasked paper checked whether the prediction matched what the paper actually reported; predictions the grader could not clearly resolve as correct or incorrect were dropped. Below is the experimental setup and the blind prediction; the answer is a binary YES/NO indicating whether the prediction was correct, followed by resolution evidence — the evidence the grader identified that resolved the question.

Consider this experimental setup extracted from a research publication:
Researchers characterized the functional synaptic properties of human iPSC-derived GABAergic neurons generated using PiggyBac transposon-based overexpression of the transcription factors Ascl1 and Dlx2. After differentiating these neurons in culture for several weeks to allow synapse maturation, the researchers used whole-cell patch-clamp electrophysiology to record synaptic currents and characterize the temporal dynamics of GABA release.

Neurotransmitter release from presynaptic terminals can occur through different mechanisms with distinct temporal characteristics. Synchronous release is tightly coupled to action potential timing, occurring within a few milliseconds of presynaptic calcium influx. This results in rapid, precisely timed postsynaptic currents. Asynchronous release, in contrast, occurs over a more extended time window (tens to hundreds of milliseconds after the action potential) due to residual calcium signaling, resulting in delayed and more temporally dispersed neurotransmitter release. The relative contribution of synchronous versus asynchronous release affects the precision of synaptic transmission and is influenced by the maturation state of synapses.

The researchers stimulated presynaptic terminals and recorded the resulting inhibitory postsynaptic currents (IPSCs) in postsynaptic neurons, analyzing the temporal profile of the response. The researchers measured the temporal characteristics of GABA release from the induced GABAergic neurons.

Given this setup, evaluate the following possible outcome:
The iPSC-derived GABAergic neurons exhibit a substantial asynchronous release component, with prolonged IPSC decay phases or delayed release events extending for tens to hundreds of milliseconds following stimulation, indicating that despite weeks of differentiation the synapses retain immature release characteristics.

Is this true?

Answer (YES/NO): NO